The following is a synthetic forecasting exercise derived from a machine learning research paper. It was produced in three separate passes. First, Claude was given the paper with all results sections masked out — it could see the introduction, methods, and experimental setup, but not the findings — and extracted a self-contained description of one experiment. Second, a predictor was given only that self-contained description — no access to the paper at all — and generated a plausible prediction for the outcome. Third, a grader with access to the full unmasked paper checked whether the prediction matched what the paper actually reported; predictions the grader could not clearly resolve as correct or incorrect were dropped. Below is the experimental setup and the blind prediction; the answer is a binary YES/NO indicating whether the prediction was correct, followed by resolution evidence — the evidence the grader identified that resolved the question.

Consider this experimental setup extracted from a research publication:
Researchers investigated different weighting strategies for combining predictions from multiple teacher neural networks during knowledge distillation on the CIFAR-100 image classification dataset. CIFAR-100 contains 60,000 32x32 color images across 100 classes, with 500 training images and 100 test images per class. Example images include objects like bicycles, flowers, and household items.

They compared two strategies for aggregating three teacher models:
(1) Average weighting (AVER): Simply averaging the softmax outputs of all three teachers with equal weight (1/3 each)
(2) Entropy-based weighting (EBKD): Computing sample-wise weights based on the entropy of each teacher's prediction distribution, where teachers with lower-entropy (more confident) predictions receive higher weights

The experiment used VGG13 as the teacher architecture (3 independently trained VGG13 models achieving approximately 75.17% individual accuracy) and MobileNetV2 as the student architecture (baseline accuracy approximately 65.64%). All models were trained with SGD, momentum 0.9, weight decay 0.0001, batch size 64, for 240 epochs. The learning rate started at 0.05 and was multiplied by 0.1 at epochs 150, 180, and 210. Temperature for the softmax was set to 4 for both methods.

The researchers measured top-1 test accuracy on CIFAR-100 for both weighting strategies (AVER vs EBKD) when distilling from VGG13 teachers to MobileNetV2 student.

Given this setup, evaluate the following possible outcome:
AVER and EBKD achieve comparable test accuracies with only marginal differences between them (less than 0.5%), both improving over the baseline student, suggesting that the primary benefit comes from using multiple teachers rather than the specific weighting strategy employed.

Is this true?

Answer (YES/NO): NO